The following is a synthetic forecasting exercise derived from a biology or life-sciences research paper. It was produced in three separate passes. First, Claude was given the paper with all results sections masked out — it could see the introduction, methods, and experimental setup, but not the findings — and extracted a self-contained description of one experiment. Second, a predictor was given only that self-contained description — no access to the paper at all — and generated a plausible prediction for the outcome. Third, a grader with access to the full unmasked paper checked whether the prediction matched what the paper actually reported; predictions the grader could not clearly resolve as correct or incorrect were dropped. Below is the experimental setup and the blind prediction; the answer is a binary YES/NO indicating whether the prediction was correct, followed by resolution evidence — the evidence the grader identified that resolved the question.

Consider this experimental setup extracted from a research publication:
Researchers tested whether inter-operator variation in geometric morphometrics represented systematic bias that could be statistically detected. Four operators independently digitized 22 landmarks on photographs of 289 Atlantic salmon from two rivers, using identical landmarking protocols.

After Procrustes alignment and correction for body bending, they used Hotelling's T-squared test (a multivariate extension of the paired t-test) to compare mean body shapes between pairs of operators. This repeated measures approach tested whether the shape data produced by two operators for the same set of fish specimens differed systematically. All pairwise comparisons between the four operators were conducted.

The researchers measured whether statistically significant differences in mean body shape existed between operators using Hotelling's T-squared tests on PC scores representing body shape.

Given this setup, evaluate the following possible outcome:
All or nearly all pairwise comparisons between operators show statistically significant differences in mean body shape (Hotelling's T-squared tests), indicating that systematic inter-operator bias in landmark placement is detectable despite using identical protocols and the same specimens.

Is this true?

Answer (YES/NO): YES